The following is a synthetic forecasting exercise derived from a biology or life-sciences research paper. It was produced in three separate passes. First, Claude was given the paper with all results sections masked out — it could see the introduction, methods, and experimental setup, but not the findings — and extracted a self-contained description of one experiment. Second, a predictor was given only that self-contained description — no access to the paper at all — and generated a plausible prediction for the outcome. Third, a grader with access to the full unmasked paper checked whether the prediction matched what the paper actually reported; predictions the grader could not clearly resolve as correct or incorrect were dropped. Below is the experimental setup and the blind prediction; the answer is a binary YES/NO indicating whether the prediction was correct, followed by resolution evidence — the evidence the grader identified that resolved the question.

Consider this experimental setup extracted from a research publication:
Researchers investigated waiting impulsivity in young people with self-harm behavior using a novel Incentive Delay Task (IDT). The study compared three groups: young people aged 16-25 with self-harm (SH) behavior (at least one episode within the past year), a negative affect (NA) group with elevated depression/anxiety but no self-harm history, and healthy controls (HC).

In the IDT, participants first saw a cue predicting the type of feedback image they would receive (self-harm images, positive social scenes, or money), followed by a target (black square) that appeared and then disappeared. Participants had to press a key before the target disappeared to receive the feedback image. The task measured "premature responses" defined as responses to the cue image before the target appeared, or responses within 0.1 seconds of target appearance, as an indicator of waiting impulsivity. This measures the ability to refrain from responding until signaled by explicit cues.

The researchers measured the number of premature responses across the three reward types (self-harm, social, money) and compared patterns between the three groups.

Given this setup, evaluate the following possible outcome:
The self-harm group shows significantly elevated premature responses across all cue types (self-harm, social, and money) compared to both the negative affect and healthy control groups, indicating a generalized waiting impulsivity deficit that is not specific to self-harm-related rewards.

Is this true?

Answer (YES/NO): NO